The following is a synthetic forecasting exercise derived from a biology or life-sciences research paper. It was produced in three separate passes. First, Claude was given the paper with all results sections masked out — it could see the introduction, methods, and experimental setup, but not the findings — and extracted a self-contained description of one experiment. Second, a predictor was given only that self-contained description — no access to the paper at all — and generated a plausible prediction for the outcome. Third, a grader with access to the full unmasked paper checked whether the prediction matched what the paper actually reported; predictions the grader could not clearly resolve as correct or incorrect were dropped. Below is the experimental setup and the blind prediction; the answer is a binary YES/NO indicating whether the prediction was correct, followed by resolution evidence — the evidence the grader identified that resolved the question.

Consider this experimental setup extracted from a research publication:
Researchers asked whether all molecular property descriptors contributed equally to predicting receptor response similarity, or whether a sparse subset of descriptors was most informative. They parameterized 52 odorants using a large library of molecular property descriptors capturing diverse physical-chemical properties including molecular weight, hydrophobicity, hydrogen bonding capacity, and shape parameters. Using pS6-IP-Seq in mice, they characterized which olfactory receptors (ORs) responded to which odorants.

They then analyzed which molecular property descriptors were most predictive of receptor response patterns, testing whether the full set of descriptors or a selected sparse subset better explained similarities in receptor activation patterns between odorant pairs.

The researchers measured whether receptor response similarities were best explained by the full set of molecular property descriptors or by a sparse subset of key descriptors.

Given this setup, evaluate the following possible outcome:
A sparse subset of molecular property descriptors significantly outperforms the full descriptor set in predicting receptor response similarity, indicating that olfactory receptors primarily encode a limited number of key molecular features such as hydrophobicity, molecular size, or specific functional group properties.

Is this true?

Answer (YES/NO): NO